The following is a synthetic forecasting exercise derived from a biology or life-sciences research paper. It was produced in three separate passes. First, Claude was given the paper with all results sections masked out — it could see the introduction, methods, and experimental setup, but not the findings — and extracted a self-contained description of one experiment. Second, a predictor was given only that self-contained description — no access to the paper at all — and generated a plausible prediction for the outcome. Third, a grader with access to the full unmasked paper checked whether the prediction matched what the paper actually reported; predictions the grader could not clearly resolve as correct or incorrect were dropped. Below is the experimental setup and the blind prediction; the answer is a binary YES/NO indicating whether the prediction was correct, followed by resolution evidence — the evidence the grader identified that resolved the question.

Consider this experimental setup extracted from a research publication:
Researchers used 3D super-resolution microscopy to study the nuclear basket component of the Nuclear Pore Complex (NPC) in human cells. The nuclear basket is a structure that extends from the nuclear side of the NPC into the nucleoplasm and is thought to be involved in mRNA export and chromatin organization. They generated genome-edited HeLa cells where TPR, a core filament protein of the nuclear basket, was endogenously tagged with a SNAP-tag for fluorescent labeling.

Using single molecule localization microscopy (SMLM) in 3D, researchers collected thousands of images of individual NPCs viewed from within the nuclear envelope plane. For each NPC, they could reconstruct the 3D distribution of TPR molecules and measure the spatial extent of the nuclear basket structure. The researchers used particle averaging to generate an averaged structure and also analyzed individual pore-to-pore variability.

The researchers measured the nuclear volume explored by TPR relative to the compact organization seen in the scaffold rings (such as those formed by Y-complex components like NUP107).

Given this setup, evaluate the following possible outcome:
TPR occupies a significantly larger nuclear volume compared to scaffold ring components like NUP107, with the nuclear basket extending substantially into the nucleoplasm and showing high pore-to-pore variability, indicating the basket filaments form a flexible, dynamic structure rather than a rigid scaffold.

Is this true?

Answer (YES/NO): YES